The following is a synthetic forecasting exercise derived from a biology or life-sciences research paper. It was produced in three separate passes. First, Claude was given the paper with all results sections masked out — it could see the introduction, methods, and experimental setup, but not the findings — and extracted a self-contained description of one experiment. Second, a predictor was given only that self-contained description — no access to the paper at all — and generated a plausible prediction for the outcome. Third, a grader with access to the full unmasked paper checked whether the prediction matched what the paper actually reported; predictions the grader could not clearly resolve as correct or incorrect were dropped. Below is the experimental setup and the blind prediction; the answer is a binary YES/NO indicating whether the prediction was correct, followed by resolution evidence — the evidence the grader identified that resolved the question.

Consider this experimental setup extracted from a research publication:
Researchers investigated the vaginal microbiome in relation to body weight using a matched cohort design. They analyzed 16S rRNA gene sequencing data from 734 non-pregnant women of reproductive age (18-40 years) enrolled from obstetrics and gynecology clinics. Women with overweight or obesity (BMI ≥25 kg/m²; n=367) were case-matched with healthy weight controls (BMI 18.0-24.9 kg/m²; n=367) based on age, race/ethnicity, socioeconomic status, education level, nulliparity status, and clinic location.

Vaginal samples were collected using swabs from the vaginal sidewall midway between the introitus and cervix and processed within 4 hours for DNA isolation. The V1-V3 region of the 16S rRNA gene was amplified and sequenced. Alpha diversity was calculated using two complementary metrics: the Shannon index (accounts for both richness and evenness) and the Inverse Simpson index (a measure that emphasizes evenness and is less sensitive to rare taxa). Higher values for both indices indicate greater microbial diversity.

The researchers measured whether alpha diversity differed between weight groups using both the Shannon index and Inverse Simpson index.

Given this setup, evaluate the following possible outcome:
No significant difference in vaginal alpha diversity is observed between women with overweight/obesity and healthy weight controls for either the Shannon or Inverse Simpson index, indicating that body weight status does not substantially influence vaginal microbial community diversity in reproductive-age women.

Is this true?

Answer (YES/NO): NO